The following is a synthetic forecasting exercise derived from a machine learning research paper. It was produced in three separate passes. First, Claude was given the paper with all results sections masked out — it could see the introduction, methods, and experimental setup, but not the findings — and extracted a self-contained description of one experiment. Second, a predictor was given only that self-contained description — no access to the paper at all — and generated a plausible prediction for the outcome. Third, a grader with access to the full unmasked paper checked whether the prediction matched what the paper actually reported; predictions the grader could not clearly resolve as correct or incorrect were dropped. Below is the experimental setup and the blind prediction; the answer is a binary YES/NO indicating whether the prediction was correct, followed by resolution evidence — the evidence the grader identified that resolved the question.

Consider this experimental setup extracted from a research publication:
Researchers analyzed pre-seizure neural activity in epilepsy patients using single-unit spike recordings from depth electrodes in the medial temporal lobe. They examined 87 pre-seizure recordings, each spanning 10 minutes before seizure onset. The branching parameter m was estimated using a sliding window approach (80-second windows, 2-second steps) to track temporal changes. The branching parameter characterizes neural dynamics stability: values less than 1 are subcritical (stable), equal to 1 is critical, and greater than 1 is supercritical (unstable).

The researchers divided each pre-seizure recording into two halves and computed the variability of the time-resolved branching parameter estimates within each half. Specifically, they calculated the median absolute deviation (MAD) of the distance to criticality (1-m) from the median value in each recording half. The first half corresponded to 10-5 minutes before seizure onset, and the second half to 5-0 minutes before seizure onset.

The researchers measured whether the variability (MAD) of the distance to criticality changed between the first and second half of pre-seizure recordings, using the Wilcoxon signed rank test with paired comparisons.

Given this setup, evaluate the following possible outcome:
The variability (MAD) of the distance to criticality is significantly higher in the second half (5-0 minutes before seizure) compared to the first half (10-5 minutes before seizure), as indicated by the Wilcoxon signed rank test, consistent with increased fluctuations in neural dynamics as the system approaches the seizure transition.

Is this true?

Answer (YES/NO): NO